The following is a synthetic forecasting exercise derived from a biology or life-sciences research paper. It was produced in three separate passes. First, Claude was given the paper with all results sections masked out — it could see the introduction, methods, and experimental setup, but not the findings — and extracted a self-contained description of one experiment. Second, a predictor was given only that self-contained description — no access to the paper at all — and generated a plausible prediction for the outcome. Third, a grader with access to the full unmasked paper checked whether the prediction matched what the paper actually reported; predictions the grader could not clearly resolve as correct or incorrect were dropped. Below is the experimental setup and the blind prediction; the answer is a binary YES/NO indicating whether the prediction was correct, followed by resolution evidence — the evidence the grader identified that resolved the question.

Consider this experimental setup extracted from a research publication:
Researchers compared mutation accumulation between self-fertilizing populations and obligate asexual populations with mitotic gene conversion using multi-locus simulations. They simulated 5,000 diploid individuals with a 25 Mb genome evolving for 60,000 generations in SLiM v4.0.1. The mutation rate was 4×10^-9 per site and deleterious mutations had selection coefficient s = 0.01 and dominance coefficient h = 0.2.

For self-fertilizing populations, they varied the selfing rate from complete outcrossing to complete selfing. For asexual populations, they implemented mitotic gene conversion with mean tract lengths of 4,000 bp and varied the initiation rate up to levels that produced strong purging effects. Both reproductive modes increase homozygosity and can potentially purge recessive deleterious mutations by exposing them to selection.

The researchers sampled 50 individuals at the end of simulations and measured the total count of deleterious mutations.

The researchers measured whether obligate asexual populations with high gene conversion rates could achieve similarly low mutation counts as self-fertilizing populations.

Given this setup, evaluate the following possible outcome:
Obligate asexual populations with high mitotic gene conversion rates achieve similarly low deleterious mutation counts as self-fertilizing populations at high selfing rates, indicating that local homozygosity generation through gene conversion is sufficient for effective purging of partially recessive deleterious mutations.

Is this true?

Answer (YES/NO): NO